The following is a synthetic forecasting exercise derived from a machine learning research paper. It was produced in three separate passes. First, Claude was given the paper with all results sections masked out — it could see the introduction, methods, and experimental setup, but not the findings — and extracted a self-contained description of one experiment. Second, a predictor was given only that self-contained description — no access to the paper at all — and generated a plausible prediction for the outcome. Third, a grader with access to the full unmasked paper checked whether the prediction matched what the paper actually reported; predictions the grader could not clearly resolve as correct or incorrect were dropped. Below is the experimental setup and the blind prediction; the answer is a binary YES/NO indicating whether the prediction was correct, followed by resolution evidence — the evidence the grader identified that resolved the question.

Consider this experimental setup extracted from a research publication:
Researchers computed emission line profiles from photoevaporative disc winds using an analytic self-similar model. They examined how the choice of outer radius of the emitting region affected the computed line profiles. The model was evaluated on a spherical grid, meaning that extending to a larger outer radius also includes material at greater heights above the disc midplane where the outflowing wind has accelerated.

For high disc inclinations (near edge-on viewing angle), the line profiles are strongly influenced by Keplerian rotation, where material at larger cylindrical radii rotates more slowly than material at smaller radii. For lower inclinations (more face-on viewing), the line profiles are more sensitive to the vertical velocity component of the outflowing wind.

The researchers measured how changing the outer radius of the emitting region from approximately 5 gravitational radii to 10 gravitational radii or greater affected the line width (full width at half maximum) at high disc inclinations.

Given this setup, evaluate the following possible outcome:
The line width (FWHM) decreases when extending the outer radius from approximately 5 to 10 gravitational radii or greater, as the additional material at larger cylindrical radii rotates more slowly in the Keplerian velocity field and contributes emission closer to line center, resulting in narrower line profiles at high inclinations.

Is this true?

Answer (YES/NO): YES